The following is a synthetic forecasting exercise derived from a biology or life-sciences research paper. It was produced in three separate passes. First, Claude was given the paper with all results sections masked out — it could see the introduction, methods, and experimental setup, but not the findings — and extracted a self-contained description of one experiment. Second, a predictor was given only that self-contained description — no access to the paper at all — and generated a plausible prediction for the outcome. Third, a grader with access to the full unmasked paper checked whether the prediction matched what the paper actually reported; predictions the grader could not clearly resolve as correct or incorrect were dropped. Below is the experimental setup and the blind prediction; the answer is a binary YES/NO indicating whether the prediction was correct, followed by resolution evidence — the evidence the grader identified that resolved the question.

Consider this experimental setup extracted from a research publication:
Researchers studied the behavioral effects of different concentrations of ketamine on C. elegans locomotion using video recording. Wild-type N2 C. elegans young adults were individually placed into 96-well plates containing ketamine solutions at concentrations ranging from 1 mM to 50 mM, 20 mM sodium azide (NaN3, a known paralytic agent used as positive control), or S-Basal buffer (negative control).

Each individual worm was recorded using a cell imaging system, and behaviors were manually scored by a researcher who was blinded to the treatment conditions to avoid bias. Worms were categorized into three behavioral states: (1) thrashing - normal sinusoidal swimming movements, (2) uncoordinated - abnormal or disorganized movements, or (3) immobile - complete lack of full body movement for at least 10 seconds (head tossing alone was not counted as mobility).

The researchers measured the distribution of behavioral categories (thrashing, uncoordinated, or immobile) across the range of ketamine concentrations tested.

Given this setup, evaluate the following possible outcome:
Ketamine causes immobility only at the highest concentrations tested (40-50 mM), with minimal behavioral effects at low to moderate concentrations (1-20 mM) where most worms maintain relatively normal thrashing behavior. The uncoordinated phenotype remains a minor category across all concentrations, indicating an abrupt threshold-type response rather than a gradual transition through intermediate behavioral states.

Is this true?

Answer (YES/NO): NO